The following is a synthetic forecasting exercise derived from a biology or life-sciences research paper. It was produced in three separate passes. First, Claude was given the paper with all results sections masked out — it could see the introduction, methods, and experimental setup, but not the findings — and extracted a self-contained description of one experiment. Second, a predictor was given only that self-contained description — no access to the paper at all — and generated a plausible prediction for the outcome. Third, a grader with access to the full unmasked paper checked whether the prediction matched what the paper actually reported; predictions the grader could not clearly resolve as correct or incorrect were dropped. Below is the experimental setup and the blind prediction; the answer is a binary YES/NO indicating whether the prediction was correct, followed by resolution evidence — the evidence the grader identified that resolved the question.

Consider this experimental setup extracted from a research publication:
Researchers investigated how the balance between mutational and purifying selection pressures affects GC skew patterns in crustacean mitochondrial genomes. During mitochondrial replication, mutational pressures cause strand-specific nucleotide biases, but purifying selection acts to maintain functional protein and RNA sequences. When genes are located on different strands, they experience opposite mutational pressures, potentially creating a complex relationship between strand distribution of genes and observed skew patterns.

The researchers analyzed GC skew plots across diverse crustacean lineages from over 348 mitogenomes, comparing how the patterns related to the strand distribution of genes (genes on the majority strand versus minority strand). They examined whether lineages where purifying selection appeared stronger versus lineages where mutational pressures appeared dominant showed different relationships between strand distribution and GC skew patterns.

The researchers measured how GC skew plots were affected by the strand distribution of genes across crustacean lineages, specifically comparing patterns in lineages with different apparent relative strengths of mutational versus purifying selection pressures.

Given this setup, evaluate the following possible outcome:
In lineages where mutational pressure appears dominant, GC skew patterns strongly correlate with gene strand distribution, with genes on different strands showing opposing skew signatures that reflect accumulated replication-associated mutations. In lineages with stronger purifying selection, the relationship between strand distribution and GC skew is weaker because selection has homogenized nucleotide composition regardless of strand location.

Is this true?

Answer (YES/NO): NO